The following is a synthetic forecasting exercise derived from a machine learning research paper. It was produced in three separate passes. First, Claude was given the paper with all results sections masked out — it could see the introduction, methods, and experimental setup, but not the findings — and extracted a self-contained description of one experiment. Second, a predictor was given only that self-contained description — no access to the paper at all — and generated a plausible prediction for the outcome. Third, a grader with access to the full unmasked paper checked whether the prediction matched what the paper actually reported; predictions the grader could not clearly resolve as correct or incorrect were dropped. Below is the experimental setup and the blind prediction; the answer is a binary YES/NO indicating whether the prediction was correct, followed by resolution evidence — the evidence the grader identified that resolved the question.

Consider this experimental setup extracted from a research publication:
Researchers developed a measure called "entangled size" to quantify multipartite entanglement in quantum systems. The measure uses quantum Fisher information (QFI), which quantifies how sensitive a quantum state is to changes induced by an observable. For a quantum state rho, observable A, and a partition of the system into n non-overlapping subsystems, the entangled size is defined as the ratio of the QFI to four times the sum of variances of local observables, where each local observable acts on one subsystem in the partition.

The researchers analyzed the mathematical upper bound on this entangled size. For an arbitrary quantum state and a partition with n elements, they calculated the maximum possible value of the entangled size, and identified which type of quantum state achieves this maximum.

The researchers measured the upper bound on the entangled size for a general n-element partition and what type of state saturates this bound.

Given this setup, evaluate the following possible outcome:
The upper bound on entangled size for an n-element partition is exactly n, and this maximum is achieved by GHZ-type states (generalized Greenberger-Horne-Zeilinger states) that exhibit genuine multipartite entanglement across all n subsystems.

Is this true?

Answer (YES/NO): YES